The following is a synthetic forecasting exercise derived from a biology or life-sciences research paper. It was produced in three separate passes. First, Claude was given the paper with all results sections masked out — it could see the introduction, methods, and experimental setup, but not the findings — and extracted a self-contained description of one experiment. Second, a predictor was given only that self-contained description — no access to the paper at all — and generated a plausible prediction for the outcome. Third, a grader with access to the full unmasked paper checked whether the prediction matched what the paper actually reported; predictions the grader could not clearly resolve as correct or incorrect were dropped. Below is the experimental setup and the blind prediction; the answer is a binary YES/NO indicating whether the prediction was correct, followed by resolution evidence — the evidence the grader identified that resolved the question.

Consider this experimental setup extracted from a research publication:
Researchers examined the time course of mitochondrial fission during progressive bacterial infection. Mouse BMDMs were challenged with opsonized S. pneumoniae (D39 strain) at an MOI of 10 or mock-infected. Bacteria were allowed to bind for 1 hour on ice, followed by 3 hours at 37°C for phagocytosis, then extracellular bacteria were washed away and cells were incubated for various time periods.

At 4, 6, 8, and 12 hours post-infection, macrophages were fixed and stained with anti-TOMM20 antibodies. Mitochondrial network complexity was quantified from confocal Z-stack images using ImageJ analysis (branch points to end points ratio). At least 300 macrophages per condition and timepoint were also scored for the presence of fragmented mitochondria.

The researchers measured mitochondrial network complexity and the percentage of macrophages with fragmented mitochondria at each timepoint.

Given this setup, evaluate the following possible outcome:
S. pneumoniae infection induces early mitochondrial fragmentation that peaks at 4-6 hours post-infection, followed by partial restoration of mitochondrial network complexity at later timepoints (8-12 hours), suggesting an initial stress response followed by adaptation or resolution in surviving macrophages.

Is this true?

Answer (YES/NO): NO